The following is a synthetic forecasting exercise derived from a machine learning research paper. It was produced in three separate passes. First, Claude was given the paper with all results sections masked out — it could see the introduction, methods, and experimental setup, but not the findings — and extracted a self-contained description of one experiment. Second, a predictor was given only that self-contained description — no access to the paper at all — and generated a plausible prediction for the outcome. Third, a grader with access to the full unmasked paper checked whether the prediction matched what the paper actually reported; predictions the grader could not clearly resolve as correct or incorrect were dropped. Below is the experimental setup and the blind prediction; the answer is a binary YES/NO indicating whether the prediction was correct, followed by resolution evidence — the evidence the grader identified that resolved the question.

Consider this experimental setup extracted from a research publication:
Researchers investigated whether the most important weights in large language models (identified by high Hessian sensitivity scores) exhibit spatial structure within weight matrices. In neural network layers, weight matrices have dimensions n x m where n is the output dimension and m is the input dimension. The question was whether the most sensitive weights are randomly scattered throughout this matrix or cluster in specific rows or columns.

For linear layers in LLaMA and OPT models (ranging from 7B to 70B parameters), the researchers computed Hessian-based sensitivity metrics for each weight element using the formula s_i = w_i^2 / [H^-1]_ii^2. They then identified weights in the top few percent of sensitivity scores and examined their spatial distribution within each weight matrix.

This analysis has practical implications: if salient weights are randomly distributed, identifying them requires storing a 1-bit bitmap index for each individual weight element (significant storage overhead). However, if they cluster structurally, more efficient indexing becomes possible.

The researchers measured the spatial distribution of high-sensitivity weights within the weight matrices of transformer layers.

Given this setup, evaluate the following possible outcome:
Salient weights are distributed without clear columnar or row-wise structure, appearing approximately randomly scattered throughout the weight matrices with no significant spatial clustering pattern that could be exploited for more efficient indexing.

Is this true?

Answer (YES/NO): NO